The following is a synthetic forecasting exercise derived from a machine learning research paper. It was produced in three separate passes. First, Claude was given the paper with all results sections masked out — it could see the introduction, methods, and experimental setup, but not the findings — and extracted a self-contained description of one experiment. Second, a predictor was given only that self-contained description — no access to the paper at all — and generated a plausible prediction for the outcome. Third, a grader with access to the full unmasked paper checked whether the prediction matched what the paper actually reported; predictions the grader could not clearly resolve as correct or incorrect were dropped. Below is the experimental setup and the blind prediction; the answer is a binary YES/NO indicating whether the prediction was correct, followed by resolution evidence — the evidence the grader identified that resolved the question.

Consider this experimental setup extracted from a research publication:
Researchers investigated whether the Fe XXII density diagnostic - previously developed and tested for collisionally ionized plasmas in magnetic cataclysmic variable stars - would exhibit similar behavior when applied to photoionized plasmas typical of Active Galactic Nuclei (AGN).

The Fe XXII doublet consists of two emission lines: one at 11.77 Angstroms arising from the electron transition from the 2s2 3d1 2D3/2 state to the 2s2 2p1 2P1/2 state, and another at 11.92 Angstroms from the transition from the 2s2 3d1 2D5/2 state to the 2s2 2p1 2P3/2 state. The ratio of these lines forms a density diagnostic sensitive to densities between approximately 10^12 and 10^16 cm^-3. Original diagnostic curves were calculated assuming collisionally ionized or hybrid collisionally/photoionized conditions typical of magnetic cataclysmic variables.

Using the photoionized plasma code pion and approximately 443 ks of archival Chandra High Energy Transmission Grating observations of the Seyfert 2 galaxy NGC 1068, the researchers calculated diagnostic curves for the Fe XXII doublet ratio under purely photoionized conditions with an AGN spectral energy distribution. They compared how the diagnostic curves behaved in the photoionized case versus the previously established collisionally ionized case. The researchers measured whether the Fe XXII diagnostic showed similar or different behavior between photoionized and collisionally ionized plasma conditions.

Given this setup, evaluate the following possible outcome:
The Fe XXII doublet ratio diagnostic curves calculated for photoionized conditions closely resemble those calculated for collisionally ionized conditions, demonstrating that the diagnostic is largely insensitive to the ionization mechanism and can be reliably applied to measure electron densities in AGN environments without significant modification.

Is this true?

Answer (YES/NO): NO